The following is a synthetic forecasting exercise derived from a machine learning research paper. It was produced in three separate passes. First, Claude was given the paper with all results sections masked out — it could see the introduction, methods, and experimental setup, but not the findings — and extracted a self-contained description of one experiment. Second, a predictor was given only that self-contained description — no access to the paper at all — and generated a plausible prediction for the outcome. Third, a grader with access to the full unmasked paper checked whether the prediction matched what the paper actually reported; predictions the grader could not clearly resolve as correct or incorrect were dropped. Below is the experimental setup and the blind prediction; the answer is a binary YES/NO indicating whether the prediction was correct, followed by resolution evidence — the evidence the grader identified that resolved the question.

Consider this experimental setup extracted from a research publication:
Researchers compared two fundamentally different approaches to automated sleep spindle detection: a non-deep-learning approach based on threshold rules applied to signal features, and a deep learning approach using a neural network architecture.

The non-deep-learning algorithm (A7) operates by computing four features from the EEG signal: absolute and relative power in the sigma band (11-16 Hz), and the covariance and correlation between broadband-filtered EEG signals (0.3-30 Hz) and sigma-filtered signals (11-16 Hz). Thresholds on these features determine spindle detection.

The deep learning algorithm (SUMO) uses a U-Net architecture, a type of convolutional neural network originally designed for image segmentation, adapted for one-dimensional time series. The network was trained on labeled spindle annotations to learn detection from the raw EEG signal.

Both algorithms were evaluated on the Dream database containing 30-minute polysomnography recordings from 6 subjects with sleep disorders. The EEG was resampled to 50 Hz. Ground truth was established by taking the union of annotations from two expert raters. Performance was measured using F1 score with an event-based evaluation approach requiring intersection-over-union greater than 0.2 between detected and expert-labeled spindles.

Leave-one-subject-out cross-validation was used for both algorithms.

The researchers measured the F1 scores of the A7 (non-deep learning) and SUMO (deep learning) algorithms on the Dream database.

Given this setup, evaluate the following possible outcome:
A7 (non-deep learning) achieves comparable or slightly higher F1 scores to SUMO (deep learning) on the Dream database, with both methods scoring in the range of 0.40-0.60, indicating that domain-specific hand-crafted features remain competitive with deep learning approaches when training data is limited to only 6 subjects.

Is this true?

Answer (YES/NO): NO